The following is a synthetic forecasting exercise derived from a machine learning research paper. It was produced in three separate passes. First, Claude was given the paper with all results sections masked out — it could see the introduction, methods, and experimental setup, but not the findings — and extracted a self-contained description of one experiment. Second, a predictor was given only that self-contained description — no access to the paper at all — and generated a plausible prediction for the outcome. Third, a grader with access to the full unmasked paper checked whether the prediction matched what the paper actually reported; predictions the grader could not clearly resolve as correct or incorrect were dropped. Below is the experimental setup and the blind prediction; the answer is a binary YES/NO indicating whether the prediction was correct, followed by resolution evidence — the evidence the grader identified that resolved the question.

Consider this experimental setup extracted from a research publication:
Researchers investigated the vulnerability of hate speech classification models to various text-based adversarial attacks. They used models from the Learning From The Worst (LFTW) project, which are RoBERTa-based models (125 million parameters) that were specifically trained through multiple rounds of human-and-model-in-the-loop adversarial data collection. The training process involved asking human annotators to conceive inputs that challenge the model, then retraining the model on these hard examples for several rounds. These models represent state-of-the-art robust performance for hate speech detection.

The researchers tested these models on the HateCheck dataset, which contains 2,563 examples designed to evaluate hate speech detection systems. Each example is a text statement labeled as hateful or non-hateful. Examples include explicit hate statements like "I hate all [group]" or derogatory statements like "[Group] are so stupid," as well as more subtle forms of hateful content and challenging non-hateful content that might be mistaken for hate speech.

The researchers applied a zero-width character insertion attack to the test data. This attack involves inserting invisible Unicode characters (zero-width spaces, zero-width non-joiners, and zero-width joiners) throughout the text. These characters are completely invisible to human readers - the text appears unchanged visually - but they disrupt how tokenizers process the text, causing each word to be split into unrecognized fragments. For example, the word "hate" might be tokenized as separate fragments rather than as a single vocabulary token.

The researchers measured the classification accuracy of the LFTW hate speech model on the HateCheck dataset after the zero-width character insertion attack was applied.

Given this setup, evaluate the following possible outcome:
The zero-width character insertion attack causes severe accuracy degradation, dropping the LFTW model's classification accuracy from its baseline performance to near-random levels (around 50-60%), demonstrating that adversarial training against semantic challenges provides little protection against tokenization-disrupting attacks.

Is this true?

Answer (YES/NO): NO